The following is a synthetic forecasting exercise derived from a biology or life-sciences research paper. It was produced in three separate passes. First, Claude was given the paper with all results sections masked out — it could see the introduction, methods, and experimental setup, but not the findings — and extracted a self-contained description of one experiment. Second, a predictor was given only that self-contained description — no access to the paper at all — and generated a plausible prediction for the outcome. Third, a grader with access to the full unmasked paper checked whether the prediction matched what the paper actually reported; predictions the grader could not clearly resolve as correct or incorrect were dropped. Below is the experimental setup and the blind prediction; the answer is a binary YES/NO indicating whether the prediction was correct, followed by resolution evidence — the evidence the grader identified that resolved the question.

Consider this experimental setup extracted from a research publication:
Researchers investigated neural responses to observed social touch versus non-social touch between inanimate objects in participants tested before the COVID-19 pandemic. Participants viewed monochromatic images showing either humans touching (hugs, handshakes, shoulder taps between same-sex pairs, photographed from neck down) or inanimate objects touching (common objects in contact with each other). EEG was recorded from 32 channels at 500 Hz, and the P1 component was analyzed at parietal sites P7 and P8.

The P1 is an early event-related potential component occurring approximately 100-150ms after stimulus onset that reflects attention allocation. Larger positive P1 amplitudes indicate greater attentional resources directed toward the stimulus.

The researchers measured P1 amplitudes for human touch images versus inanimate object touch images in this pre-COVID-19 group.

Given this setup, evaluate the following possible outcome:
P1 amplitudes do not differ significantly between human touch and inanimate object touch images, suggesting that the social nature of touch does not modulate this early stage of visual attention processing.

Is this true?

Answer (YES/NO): NO